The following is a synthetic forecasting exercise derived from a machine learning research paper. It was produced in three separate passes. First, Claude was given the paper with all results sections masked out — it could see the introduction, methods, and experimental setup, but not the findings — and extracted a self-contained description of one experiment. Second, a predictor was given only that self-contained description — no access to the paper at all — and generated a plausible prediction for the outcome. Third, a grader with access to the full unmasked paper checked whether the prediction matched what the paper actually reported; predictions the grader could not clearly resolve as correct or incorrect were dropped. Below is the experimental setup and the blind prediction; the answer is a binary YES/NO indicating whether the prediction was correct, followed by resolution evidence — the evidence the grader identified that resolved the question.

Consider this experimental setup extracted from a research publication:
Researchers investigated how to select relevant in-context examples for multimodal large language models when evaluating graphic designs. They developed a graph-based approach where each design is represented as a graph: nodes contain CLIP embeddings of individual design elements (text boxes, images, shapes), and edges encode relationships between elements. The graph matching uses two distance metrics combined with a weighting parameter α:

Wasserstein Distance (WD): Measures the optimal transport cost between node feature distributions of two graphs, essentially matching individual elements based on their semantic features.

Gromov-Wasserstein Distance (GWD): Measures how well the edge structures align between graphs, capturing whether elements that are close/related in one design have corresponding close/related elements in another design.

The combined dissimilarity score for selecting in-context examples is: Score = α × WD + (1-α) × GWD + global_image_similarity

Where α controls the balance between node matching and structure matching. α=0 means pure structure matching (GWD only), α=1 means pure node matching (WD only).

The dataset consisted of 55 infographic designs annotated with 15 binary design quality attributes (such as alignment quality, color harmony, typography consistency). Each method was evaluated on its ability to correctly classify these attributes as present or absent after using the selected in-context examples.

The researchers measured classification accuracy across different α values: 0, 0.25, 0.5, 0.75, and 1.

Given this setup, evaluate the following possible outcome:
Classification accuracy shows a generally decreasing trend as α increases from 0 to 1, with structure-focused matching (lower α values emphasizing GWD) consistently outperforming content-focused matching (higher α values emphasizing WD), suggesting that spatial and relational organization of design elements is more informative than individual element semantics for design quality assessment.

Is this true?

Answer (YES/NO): NO